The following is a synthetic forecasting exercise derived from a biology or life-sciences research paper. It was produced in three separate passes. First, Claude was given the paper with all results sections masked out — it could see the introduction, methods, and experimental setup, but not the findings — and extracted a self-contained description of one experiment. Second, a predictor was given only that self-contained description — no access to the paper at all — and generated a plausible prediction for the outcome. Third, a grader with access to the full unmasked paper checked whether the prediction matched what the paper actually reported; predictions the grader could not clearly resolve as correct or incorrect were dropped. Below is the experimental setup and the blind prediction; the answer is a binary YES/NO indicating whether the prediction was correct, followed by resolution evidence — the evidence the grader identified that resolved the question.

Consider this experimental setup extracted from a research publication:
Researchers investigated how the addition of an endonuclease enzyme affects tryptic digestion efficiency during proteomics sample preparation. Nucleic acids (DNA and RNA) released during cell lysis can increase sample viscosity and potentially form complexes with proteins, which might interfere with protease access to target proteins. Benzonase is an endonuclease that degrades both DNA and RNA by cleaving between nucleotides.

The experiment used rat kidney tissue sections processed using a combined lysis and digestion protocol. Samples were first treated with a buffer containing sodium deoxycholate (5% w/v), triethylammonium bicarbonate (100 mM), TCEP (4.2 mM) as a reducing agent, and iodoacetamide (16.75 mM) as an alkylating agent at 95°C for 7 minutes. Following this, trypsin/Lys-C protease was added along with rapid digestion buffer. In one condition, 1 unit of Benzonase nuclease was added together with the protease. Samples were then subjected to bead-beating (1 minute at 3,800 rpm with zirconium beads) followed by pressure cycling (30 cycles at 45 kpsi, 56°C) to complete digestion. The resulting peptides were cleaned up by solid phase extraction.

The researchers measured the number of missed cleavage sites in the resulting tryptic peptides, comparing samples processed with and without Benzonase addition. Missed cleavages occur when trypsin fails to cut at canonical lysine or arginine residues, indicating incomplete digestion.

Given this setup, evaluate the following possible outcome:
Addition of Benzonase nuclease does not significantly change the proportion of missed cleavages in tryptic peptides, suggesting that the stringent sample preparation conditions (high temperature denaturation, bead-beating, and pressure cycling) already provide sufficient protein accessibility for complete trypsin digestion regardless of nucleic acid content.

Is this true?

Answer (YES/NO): NO